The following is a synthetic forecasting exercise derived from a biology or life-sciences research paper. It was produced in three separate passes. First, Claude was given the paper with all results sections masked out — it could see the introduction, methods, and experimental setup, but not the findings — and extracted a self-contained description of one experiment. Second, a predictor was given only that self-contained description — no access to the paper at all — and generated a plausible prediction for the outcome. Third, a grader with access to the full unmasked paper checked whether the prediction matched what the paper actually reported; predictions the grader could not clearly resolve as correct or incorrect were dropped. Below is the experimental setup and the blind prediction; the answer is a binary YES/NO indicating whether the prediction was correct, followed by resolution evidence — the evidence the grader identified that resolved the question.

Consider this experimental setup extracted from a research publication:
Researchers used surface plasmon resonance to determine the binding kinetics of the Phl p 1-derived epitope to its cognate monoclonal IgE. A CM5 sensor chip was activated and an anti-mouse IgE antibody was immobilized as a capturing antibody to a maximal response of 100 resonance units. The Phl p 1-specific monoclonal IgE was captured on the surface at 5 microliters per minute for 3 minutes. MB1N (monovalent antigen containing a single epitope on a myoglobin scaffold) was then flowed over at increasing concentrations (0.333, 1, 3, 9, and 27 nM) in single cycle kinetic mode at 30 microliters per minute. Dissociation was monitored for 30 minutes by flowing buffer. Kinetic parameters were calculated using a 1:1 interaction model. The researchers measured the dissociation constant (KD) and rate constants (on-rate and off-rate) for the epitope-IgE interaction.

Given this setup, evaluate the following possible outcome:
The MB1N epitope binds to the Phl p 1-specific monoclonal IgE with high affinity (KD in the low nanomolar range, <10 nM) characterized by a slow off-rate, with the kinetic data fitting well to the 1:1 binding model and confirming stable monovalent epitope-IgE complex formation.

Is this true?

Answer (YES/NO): NO